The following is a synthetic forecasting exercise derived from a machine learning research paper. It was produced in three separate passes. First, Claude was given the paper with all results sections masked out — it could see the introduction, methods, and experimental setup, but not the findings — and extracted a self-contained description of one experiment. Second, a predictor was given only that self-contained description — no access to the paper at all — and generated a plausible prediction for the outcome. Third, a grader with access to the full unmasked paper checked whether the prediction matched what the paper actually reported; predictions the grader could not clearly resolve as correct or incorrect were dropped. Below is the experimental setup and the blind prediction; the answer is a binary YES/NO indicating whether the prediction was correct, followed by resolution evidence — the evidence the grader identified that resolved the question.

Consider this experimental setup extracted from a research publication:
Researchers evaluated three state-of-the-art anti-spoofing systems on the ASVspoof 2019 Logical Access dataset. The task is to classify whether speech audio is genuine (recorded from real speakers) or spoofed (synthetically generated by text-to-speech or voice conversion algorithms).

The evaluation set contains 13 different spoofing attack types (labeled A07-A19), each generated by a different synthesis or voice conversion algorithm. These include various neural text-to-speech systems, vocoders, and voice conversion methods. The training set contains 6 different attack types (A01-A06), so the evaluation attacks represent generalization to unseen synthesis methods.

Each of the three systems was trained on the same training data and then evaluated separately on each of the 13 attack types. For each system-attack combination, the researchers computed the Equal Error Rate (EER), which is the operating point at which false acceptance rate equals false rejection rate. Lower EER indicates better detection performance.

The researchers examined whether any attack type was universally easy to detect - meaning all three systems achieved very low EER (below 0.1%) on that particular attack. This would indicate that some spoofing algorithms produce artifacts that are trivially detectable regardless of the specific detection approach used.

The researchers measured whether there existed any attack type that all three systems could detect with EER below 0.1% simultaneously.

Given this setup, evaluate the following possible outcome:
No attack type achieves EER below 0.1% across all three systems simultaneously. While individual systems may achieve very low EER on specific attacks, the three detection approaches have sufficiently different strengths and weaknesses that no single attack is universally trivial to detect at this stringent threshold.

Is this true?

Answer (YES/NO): NO